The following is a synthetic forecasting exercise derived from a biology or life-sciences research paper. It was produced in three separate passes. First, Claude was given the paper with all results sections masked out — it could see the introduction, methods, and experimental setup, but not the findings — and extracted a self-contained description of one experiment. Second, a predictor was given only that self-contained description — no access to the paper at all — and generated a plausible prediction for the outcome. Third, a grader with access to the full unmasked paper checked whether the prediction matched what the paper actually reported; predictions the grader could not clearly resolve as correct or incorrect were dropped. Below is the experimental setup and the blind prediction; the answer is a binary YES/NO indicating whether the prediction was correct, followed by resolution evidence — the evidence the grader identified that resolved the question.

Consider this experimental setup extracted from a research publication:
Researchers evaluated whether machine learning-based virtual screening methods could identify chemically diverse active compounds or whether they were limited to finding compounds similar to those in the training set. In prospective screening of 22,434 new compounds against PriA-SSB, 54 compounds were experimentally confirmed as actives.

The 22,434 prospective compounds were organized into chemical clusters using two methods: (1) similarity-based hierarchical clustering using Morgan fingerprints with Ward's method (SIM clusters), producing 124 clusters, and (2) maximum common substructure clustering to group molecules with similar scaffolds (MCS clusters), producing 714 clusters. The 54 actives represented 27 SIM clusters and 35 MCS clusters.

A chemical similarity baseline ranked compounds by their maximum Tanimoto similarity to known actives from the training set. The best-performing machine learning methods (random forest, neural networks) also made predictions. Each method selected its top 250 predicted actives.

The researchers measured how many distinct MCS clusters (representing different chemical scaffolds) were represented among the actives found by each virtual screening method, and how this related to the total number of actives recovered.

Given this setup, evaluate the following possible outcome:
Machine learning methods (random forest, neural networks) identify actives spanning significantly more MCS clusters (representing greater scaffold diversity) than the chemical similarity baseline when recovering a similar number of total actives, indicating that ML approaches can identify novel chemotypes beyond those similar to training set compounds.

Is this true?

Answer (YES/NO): NO